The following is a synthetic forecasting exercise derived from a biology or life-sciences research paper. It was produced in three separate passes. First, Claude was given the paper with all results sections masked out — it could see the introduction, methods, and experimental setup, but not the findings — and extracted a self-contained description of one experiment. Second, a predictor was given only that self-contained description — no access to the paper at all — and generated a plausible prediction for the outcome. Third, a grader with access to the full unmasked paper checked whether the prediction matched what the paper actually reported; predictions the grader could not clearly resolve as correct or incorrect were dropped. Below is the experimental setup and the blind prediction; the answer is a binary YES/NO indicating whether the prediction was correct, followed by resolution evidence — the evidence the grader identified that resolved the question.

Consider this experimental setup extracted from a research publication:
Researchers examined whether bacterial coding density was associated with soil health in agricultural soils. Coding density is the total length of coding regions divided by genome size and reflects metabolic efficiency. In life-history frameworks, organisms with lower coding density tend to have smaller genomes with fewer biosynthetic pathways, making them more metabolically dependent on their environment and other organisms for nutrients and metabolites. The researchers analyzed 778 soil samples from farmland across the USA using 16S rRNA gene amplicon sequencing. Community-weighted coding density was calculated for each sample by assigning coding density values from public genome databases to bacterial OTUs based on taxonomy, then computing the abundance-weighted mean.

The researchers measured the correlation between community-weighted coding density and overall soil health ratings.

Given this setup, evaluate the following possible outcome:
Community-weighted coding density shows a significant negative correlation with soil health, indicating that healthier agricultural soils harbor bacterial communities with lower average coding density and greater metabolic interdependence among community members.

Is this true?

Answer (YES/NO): NO